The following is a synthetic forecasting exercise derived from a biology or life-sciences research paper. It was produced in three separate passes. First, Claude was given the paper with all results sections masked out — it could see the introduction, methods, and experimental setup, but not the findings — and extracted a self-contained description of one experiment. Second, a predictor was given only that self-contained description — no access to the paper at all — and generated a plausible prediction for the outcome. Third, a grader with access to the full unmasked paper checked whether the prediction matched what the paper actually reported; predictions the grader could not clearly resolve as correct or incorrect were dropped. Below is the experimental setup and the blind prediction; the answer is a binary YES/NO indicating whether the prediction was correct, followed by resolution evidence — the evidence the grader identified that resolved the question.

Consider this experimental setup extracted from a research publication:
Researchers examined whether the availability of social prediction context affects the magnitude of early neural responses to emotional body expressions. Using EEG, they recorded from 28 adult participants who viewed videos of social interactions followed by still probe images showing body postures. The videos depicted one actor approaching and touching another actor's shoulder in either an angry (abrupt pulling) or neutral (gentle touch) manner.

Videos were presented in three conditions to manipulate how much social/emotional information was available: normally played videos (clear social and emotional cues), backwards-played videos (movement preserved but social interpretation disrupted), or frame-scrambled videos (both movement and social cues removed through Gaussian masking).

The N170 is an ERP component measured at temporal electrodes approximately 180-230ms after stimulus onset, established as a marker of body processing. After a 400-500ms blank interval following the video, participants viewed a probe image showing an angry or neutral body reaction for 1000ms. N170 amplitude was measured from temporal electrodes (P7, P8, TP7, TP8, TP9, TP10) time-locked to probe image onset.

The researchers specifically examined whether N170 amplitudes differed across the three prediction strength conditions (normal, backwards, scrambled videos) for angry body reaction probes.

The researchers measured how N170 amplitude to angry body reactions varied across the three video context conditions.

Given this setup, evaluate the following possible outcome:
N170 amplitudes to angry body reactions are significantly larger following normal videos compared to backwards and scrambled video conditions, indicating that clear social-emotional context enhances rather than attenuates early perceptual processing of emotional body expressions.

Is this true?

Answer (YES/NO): NO